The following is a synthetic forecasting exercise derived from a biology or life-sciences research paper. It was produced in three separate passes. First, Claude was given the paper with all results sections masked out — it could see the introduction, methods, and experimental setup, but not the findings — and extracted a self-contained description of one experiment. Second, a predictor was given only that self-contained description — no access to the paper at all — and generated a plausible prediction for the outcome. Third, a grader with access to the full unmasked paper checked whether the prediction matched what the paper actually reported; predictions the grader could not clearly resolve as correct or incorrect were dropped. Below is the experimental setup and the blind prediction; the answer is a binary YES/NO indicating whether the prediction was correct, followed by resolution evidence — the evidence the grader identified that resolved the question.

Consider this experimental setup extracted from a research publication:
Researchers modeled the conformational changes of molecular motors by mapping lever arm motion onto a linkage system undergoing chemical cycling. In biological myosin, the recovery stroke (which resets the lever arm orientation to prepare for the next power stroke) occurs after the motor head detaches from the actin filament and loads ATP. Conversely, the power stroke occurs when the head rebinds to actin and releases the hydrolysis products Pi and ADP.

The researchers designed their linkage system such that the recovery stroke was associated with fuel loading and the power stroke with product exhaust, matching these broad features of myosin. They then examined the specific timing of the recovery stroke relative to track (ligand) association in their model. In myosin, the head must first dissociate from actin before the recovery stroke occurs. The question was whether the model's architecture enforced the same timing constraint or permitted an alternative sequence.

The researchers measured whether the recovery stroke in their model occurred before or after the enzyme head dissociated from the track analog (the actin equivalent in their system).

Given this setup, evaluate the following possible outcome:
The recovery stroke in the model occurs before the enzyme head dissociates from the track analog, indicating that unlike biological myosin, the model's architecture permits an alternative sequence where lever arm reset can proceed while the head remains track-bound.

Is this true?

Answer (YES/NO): YES